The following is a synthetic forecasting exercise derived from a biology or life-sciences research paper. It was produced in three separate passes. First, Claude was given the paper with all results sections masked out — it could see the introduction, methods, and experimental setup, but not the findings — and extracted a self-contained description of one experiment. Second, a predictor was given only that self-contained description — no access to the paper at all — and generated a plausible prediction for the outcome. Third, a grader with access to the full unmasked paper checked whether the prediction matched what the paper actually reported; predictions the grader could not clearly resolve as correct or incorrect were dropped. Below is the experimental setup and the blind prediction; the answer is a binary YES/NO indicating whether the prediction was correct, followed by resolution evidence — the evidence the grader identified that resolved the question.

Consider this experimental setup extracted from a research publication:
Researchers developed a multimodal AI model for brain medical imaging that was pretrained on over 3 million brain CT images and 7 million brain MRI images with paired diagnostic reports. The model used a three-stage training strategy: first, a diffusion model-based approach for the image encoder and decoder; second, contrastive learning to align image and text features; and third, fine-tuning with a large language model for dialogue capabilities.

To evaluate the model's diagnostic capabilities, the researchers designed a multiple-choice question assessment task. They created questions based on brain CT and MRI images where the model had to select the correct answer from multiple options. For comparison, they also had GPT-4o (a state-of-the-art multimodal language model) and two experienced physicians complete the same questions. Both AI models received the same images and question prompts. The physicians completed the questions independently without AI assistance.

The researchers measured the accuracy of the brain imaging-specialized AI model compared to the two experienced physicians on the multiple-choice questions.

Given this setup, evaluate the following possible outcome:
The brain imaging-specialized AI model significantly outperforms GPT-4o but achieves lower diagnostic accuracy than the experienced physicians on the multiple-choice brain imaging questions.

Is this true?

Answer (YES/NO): NO